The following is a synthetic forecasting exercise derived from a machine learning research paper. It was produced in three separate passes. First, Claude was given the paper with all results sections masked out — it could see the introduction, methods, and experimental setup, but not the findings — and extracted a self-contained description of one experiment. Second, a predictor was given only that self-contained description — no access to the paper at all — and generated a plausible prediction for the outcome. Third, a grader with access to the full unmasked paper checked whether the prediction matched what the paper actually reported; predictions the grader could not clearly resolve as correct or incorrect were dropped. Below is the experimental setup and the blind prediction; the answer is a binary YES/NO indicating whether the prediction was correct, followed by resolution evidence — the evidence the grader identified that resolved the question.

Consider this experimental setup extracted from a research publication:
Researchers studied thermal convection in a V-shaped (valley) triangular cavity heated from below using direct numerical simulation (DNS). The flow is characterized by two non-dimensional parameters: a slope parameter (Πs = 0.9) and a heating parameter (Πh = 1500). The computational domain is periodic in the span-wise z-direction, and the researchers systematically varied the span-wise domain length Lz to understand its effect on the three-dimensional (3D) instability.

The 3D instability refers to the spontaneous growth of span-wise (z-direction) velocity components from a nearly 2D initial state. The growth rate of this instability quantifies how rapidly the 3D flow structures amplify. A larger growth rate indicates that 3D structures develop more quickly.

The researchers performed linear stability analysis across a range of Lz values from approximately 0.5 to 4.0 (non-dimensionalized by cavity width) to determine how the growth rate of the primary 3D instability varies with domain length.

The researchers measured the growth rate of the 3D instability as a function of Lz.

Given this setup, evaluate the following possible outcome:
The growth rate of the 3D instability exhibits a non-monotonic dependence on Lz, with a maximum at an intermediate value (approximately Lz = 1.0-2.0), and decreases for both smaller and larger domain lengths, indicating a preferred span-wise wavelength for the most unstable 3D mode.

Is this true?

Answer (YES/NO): YES